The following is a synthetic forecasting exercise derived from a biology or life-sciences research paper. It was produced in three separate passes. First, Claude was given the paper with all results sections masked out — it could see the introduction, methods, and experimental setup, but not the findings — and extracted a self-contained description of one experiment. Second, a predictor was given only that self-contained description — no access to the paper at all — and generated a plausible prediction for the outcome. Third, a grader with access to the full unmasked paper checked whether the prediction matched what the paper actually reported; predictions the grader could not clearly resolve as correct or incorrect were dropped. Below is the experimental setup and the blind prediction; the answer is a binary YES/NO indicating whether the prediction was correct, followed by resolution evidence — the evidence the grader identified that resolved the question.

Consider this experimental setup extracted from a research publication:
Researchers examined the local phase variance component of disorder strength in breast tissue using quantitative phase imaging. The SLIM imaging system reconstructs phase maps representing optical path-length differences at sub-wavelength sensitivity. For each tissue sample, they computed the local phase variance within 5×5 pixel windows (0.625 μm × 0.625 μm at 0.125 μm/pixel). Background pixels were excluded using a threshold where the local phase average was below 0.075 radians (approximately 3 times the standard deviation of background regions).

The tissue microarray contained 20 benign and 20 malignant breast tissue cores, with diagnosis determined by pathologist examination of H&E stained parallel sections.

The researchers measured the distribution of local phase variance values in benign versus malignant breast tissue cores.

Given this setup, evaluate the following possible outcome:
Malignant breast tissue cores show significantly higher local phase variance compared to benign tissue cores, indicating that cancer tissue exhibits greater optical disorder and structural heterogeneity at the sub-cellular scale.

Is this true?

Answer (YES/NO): YES